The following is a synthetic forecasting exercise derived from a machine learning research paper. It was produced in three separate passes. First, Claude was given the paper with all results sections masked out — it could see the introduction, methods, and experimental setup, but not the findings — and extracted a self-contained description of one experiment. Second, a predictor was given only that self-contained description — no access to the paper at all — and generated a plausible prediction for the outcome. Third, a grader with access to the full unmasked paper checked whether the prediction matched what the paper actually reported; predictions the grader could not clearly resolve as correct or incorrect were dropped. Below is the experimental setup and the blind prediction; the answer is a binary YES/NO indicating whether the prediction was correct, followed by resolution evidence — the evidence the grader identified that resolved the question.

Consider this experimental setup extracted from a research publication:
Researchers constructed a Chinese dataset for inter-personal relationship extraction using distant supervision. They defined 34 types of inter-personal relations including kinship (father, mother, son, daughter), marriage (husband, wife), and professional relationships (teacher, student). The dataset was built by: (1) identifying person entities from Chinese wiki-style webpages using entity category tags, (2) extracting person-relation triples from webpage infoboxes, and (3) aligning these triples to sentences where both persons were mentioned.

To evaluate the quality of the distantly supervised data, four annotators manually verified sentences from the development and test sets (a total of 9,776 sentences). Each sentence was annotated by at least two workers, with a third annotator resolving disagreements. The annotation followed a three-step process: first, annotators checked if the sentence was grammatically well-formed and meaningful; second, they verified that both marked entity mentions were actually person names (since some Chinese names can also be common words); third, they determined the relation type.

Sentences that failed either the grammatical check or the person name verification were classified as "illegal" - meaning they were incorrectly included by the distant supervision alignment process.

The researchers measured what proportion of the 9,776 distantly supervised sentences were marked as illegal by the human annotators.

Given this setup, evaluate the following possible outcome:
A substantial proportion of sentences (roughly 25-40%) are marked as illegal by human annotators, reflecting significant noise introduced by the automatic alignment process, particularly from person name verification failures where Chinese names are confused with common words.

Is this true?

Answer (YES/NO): NO